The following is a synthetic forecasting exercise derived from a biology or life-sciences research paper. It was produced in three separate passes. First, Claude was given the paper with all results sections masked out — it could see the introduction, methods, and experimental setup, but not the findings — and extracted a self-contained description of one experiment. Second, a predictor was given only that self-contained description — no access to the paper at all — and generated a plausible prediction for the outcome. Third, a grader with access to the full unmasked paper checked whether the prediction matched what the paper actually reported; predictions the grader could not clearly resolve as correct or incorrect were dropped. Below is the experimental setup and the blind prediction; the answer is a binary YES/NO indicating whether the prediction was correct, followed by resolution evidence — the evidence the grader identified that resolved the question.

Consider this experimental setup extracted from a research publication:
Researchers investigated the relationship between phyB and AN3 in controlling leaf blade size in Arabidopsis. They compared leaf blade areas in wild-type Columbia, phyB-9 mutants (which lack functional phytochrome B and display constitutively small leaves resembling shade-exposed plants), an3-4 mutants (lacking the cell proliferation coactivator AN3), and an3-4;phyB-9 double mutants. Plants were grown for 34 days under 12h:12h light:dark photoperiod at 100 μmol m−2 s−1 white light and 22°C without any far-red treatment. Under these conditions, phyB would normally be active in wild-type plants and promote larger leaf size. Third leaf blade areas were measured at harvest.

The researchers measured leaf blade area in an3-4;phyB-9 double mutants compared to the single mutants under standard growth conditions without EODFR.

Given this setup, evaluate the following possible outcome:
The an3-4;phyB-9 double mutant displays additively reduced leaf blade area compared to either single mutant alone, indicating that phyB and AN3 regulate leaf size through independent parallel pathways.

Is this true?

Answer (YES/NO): NO